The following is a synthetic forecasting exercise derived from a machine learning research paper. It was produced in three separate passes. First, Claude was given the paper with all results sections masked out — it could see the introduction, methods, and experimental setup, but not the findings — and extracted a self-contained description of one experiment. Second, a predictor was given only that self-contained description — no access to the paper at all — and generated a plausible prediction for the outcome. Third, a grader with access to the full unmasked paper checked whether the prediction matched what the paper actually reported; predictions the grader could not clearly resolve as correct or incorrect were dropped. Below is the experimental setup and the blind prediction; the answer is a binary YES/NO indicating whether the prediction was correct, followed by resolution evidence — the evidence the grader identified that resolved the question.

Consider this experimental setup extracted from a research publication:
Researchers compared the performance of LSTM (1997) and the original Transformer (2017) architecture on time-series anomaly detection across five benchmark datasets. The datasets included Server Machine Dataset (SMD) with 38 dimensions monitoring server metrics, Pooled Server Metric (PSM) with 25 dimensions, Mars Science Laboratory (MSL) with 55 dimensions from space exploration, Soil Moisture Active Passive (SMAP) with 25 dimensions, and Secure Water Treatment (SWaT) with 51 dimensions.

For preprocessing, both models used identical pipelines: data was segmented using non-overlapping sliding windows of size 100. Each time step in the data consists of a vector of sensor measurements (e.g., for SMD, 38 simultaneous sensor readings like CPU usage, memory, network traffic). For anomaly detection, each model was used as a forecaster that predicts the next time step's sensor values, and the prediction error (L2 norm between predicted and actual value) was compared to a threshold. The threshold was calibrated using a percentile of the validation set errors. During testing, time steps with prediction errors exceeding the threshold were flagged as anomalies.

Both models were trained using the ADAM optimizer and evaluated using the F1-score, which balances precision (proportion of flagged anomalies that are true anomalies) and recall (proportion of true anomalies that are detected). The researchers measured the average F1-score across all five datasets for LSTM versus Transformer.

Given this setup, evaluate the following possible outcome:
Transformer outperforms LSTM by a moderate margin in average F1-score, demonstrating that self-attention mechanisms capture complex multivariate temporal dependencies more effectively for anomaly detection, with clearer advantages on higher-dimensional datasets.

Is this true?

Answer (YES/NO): NO